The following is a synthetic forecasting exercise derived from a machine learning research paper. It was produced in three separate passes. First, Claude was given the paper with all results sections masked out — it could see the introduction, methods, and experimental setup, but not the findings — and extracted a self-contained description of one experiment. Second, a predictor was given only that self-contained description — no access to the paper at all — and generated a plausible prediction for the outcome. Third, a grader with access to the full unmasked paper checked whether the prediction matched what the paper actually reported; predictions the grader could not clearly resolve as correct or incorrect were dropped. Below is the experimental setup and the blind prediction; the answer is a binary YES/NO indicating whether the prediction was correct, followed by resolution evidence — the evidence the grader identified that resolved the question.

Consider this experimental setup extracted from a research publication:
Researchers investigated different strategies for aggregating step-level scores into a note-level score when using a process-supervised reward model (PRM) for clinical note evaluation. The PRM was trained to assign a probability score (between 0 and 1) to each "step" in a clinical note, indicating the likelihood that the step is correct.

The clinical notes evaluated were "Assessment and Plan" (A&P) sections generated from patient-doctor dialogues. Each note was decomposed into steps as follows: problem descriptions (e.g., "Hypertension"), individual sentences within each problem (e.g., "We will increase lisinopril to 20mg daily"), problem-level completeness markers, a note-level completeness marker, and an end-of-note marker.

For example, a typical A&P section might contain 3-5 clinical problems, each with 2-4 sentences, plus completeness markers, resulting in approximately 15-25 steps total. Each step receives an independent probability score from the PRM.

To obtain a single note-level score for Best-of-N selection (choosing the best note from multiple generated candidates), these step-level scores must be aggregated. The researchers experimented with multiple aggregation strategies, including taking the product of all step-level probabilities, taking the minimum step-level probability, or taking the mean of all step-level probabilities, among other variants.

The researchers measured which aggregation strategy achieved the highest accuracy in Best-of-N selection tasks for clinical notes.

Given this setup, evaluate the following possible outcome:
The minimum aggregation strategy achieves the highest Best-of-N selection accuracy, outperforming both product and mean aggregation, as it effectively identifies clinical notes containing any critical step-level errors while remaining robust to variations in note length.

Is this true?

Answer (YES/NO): NO